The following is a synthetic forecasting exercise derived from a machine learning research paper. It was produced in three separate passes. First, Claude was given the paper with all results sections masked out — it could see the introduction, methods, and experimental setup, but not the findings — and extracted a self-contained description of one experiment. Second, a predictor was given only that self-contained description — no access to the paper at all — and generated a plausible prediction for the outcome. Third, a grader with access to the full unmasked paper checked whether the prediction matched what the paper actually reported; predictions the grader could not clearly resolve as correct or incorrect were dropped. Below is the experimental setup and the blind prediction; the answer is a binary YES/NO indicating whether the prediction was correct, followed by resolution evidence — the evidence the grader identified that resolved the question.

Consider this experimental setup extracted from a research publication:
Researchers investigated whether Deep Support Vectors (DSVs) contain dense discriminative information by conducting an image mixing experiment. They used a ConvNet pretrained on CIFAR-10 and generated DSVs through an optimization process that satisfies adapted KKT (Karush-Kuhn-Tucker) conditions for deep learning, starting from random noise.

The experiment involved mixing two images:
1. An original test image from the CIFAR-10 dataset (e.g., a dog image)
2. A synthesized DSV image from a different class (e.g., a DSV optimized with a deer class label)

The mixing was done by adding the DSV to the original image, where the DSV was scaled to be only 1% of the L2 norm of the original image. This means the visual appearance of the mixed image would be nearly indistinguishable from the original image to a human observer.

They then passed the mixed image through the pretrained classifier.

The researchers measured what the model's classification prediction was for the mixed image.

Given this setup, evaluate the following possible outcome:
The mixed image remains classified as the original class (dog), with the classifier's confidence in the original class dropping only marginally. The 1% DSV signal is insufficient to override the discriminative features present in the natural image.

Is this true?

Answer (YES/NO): NO